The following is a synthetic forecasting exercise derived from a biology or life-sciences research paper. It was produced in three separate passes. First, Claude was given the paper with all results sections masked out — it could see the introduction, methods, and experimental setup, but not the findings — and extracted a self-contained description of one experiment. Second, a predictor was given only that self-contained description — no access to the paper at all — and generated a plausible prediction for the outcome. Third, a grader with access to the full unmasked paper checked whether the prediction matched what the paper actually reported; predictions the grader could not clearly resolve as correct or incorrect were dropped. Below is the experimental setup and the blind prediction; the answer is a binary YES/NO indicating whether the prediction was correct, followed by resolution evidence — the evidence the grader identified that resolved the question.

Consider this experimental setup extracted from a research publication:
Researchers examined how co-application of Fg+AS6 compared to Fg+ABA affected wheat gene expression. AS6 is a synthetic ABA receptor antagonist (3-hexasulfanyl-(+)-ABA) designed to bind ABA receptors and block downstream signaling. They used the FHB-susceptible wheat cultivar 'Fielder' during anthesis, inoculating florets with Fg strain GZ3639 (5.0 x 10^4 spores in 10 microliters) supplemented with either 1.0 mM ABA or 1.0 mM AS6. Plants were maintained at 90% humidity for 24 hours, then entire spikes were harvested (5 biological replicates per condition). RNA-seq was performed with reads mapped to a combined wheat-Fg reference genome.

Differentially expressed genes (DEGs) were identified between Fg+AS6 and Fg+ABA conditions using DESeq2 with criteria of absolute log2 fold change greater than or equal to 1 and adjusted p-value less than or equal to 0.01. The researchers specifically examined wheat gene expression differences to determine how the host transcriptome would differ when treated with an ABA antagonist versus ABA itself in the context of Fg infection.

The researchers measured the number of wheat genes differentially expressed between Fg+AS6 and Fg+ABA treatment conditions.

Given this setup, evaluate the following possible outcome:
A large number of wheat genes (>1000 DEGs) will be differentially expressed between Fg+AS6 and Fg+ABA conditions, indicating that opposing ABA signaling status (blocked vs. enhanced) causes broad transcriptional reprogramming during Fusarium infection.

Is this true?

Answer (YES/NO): NO